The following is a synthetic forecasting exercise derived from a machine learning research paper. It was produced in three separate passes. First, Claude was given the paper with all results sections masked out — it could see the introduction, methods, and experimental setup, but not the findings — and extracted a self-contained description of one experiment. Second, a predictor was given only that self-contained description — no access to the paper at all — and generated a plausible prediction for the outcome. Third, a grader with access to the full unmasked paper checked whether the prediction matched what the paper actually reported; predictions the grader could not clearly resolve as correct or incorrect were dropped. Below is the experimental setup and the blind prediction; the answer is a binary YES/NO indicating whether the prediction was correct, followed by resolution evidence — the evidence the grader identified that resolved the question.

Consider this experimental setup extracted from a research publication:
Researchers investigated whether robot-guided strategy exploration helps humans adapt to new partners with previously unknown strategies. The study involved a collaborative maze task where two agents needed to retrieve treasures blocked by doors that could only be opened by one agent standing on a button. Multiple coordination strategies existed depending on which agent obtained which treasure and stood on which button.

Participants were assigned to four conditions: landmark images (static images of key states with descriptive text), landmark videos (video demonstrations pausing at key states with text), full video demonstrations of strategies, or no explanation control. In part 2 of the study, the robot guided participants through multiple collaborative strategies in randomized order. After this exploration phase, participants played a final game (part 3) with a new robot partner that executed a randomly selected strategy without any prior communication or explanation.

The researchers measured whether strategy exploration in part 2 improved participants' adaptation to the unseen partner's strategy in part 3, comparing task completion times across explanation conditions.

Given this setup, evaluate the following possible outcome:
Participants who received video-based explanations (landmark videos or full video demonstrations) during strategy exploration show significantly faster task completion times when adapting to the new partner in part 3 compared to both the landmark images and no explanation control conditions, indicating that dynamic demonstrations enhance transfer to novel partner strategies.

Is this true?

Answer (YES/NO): NO